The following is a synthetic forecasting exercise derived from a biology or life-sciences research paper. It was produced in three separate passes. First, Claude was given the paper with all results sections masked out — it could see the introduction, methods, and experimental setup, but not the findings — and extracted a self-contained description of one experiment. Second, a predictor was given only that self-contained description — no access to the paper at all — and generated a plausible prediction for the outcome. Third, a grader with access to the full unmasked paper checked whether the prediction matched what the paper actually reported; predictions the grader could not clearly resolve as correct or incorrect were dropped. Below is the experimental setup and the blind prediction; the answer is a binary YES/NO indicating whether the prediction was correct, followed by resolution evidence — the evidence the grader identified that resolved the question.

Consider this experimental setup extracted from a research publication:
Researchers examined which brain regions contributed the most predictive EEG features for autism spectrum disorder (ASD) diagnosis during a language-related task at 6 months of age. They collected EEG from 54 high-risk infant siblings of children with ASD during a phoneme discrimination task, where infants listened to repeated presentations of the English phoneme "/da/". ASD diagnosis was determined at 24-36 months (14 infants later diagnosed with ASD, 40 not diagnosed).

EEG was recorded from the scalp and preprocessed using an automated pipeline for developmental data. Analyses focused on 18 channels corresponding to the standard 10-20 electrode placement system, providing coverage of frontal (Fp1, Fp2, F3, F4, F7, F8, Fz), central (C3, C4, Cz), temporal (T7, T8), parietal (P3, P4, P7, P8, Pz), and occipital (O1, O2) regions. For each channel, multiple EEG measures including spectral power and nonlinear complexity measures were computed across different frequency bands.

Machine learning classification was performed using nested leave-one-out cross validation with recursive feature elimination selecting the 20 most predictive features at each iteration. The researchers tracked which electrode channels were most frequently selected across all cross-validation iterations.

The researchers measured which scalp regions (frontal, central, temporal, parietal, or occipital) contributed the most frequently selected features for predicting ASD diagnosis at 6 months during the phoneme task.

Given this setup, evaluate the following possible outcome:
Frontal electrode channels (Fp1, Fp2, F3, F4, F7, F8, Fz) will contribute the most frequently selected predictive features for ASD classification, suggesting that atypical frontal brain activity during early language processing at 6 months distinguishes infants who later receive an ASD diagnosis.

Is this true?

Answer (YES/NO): NO